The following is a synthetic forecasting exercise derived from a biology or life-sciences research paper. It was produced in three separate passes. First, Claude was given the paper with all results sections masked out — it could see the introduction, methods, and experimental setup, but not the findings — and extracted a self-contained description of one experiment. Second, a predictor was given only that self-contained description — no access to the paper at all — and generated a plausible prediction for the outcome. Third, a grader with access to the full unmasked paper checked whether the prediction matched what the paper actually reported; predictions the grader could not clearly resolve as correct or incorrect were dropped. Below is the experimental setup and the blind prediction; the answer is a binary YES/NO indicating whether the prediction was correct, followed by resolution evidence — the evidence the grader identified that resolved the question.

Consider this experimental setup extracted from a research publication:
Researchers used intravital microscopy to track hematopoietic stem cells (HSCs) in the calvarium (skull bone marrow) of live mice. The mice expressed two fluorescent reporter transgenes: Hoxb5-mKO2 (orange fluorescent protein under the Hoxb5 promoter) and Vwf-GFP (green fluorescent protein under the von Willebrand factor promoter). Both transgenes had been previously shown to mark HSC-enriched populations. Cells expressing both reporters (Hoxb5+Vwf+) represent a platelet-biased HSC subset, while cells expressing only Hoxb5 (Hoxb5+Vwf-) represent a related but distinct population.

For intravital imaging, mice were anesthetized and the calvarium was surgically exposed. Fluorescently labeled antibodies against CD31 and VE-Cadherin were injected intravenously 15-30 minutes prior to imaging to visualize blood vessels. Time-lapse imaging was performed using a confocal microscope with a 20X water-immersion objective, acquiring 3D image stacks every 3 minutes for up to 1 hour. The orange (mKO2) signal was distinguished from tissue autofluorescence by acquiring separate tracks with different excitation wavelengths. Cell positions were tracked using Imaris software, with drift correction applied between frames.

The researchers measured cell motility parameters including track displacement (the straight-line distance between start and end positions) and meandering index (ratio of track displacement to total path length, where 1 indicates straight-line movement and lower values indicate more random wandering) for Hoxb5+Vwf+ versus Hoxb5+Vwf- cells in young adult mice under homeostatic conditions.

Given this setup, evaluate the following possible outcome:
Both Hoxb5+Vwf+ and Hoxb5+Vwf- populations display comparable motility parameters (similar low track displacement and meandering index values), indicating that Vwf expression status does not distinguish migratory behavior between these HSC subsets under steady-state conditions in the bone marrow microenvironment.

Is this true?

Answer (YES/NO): NO